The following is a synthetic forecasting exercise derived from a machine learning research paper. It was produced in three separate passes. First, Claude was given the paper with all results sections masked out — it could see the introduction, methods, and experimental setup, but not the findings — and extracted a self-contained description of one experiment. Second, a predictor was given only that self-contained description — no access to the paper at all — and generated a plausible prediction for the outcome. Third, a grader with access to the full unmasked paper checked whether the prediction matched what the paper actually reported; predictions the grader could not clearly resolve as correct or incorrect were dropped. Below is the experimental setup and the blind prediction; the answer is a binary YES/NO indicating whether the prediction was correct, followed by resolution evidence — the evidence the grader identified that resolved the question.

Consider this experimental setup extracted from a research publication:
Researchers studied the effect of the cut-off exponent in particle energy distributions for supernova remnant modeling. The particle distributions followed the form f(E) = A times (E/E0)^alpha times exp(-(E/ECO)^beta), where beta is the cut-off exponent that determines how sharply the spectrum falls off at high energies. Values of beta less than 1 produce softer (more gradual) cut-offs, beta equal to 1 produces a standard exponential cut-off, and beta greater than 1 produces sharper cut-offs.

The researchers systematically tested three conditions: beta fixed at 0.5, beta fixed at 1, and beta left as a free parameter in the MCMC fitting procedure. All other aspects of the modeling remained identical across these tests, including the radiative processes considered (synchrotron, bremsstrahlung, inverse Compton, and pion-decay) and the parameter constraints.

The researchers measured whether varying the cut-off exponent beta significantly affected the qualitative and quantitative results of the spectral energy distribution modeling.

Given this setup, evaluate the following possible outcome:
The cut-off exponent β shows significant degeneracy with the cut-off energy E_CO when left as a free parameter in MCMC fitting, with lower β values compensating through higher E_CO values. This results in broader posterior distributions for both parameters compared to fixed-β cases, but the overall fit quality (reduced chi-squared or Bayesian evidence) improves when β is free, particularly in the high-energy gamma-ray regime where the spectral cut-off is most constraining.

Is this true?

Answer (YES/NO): NO